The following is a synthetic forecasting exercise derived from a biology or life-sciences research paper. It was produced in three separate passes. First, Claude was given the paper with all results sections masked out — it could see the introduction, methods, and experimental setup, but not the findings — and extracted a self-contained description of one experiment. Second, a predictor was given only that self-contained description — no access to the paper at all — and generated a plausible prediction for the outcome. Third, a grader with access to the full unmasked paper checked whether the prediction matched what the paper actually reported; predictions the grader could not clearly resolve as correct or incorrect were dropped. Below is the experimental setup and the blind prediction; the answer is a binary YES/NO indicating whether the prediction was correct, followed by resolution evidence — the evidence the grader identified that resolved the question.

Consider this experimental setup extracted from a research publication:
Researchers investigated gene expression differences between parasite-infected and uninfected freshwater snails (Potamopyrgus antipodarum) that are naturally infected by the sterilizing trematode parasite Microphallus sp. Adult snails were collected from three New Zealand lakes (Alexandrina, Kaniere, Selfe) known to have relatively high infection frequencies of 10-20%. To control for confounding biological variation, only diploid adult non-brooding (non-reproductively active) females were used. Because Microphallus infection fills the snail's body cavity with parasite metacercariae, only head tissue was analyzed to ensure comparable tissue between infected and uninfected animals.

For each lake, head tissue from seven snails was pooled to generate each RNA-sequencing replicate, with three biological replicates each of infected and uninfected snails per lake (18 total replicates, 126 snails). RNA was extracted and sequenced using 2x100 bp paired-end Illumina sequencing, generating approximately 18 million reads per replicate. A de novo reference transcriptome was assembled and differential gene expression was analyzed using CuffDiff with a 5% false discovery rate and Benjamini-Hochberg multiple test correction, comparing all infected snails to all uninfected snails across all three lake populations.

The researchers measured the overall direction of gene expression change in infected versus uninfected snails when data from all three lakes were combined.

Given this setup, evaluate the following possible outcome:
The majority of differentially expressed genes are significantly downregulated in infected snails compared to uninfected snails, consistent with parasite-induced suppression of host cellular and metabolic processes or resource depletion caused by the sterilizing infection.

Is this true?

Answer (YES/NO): YES